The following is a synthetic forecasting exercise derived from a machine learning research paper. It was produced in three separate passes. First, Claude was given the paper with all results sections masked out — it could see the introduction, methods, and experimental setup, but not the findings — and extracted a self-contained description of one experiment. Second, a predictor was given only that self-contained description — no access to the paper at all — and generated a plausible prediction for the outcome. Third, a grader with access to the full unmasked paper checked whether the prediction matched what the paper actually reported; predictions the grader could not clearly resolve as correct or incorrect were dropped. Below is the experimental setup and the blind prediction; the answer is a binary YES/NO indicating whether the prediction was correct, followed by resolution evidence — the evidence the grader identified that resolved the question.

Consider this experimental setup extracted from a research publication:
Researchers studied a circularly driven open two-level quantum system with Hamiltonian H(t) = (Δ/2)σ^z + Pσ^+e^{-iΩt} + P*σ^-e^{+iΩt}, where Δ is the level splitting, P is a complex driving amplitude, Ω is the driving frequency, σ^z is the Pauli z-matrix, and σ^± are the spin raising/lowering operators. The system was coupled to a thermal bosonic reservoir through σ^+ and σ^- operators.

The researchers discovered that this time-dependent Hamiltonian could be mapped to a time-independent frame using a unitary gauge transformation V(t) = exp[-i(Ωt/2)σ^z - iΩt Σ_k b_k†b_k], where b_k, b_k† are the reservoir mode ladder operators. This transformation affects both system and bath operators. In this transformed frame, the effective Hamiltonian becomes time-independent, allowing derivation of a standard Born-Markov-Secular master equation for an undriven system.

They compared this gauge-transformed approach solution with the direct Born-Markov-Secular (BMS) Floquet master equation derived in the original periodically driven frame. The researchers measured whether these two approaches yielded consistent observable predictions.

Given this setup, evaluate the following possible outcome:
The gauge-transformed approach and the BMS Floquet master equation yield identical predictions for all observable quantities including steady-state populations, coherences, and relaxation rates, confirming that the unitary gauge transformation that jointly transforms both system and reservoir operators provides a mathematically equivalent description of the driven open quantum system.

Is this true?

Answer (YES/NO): YES